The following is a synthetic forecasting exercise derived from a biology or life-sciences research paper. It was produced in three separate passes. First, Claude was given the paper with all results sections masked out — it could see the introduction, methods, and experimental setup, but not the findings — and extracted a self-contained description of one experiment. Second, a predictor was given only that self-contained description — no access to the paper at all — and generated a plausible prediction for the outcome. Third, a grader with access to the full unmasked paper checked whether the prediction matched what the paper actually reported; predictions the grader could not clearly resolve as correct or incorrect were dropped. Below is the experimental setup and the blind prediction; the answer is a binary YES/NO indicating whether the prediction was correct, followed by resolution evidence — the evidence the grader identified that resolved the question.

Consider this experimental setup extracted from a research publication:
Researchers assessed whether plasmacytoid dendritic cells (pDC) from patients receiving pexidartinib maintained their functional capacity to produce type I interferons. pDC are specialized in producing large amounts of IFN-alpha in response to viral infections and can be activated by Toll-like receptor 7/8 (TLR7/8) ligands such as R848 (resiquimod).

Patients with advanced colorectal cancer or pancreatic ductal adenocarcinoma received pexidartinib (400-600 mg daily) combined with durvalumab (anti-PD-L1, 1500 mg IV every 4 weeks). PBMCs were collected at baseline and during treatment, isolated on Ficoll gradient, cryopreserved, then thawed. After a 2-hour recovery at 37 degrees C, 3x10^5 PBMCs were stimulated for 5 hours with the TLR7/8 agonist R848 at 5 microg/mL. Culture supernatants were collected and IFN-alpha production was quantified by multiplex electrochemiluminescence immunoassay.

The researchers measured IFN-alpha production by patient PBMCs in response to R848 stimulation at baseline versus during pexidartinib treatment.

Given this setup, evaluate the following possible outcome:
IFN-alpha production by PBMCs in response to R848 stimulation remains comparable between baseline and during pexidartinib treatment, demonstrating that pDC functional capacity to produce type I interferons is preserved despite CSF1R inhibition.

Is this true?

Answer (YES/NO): NO